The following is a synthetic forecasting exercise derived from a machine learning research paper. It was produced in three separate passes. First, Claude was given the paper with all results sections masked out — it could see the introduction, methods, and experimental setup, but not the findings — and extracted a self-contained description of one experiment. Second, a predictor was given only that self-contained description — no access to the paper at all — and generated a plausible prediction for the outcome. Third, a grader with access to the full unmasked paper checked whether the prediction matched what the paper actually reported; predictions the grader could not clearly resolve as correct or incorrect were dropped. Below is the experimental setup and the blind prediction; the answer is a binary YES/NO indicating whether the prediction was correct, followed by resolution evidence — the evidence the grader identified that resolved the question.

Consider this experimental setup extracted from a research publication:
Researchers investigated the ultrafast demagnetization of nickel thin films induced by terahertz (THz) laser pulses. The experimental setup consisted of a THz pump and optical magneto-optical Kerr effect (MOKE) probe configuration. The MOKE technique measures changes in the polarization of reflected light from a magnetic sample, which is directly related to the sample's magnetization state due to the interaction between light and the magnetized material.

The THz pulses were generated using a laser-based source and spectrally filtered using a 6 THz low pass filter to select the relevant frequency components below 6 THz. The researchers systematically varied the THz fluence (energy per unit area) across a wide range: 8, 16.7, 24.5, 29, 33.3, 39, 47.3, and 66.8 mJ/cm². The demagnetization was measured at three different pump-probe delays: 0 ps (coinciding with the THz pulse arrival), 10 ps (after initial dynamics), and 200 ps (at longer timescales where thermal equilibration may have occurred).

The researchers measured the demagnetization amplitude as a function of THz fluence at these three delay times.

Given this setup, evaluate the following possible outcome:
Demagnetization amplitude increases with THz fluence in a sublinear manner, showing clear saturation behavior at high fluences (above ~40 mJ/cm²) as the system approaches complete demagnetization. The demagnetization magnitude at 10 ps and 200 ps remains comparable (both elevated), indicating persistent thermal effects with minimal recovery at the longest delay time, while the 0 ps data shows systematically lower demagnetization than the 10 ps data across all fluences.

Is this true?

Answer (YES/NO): NO